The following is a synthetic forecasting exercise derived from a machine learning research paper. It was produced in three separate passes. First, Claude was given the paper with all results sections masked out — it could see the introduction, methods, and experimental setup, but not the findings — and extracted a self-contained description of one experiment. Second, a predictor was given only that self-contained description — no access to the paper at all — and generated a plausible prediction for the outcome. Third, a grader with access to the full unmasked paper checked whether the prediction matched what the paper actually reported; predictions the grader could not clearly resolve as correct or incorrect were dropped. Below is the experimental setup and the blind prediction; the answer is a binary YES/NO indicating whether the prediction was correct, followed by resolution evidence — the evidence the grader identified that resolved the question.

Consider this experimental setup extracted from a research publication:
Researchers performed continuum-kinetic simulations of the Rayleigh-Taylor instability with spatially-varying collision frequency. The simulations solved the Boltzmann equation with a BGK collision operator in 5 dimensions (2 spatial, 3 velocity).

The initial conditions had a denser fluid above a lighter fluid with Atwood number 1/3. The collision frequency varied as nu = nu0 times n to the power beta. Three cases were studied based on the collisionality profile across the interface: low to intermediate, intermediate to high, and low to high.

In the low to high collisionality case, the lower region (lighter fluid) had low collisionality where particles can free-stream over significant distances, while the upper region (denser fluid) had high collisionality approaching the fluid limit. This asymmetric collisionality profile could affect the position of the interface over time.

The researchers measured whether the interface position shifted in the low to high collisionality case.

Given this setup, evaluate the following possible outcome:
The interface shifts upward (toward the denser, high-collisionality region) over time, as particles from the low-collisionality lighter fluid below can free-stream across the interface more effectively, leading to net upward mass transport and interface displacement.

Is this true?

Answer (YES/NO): YES